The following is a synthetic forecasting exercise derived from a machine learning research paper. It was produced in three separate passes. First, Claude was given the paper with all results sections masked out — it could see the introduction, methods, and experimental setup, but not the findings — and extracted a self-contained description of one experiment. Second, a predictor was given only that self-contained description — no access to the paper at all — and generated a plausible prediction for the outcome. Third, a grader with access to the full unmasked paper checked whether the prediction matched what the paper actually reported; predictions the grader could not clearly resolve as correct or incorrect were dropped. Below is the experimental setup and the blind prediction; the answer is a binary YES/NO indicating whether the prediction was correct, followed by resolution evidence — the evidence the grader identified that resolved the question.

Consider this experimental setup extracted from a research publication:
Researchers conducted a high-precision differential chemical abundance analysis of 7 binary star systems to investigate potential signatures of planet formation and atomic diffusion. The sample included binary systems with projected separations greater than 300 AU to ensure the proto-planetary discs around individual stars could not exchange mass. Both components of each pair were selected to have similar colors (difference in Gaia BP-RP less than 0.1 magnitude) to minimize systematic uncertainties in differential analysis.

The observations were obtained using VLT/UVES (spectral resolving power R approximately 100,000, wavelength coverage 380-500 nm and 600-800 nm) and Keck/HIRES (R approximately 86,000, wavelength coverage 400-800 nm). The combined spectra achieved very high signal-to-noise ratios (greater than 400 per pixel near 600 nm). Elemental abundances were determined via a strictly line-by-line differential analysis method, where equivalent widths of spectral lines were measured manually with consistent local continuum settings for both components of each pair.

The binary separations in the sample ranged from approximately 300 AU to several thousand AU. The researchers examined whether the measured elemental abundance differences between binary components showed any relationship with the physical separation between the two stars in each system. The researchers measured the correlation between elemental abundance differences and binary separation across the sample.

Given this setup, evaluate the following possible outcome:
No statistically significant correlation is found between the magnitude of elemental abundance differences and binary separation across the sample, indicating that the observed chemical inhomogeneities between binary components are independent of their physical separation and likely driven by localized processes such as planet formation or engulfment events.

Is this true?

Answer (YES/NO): NO